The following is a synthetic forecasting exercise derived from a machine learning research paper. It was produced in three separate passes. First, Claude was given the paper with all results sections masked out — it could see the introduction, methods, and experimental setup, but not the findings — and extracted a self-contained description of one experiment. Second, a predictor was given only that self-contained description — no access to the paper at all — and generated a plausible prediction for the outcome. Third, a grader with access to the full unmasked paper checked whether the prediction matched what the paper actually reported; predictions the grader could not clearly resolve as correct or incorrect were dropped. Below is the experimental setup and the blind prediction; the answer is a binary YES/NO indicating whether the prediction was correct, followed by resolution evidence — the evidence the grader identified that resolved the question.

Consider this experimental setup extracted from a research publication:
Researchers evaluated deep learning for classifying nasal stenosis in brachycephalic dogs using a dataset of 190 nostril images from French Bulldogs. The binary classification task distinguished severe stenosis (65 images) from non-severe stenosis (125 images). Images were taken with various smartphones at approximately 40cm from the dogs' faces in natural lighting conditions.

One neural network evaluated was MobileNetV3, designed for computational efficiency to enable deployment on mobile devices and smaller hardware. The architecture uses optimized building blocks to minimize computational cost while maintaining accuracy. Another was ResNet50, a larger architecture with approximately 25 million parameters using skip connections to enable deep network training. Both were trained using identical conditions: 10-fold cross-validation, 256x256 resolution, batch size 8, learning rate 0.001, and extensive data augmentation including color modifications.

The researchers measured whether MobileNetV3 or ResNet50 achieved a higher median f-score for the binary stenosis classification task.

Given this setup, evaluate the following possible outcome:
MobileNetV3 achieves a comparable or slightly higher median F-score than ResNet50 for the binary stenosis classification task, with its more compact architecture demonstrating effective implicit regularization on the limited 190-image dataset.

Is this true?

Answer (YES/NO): NO